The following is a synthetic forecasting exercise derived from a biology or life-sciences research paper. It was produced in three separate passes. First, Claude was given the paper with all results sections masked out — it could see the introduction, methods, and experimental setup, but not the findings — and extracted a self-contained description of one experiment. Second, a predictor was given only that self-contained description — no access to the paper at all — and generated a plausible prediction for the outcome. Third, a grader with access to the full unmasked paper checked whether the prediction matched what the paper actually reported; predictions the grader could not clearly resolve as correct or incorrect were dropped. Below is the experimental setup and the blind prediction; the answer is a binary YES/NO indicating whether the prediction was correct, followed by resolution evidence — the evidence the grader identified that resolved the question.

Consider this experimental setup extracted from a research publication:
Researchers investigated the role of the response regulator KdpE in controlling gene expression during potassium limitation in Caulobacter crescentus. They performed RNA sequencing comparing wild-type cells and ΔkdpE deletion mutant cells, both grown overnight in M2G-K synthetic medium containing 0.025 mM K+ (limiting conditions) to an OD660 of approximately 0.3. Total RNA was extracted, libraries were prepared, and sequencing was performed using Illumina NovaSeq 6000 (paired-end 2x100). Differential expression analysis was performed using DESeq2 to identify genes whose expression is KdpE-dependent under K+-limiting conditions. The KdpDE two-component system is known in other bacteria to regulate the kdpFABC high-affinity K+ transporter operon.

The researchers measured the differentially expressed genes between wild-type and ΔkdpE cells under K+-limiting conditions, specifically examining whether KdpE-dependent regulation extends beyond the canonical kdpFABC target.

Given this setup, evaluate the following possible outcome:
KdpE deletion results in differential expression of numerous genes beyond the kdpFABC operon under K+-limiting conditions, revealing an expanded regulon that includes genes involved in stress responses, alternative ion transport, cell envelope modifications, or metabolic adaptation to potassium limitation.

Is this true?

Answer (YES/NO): YES